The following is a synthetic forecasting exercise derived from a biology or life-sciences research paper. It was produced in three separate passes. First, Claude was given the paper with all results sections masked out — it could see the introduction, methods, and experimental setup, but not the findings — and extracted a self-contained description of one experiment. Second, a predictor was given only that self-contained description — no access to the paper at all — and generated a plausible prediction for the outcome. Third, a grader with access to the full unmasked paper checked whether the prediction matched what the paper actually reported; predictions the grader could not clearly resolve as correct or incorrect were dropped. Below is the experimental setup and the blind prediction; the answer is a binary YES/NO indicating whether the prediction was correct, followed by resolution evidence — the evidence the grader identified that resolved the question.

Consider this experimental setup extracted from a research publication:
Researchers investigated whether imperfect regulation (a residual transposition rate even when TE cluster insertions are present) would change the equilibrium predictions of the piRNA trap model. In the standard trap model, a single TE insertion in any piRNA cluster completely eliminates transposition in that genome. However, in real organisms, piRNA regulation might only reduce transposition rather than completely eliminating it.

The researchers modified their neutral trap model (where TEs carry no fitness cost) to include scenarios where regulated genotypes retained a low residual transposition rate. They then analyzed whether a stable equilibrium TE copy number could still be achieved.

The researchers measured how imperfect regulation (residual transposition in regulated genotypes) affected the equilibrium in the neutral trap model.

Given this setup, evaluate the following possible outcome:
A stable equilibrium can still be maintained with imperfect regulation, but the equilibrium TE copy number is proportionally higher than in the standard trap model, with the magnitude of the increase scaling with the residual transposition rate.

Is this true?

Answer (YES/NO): NO